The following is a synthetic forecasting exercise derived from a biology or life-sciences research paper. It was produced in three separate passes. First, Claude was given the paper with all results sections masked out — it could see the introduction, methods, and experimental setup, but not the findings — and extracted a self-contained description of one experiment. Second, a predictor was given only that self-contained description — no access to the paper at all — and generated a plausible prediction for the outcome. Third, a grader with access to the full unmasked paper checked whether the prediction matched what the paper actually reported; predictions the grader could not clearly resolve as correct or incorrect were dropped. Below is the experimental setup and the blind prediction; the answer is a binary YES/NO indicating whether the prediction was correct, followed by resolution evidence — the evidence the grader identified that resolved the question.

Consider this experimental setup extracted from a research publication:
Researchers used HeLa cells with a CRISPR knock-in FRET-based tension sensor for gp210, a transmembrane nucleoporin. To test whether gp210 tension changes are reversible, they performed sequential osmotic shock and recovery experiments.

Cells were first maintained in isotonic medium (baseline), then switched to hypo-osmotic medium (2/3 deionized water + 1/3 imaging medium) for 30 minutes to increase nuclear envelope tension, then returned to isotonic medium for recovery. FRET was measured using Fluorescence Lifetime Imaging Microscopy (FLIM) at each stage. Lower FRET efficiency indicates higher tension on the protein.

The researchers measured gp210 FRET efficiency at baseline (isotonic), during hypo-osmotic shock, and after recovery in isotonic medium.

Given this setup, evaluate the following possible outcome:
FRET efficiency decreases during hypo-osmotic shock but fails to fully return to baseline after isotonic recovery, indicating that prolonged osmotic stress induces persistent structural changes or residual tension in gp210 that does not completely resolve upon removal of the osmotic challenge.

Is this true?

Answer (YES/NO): NO